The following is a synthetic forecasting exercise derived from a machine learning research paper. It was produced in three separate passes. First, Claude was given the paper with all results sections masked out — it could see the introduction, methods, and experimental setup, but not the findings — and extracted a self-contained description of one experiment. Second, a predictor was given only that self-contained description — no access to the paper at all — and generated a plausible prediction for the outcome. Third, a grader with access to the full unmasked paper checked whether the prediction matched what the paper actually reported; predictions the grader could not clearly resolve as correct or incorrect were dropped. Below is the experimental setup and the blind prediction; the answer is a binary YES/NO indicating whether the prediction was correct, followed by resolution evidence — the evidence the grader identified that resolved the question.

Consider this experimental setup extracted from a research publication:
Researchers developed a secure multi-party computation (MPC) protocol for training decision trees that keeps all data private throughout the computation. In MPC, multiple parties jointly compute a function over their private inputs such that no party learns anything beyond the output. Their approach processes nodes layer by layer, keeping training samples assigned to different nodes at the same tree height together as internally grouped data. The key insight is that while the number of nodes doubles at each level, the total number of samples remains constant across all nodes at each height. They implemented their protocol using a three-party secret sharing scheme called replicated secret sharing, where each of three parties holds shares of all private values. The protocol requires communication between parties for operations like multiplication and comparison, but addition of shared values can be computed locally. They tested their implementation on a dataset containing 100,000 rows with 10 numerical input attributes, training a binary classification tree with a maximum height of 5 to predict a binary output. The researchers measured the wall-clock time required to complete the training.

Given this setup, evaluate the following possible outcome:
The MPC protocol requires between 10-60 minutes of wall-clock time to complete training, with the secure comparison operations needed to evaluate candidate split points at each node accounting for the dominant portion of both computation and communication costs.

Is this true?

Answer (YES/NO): NO